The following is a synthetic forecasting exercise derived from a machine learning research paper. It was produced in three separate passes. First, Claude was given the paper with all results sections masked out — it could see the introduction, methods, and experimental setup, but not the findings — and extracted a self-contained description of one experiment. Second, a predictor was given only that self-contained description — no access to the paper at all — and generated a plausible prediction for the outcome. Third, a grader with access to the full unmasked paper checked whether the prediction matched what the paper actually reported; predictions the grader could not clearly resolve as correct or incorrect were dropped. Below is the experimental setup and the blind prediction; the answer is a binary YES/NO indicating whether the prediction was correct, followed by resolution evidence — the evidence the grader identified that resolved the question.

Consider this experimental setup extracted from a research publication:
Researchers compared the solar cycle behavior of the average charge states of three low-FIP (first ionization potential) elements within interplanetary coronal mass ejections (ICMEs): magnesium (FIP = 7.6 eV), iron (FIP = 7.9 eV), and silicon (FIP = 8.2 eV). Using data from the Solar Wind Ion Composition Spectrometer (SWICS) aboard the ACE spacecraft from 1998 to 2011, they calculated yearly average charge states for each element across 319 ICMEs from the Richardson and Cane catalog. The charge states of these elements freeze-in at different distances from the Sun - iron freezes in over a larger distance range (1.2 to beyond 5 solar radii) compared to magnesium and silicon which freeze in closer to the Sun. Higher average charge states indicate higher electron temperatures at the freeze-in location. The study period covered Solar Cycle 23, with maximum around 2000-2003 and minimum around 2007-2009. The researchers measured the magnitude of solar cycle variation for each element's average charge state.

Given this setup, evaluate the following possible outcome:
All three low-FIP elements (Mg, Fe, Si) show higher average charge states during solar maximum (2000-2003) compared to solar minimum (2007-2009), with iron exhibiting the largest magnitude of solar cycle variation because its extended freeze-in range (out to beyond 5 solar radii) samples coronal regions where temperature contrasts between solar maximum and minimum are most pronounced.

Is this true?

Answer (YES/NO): YES